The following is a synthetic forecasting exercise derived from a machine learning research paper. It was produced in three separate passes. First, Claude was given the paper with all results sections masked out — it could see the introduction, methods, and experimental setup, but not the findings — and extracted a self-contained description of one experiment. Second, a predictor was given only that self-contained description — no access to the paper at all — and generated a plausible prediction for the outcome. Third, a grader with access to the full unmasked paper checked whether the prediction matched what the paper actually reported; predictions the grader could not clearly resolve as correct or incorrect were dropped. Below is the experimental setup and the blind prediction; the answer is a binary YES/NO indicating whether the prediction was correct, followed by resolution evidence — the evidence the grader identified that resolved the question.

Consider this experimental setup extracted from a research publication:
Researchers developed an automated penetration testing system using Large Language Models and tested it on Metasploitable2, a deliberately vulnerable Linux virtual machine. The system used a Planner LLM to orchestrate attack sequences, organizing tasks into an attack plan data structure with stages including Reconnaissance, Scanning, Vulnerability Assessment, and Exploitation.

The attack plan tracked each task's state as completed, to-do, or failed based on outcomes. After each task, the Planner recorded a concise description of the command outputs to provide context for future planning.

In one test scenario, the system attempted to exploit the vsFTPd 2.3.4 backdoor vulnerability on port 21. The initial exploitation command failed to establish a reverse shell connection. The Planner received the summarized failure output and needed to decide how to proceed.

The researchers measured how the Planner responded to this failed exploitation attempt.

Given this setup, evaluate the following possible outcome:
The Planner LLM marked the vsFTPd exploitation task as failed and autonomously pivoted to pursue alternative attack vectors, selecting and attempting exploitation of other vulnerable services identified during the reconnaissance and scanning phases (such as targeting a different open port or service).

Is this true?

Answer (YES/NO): NO